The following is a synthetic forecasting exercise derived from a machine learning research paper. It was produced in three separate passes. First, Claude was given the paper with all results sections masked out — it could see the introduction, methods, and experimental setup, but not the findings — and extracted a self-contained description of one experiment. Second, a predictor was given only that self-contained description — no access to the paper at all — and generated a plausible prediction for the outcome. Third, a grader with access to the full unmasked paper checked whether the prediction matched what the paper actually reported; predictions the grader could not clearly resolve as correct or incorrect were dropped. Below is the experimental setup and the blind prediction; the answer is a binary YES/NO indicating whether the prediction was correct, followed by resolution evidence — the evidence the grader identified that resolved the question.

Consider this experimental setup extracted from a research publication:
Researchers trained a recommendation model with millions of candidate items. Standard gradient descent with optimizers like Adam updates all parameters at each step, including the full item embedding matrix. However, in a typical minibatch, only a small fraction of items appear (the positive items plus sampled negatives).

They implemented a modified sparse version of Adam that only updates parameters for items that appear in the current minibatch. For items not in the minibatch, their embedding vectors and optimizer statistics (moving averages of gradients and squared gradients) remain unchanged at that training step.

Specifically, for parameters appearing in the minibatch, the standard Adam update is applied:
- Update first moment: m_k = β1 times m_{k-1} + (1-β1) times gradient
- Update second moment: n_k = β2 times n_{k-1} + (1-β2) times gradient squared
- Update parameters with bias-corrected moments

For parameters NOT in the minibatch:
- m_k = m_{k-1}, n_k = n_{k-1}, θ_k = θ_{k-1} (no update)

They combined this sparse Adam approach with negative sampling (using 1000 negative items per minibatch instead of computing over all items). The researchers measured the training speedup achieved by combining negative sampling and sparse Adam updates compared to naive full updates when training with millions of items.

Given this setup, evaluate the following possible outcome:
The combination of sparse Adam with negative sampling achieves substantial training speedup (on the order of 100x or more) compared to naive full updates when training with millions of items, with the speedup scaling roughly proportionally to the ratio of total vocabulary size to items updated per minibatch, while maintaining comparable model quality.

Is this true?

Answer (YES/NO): NO